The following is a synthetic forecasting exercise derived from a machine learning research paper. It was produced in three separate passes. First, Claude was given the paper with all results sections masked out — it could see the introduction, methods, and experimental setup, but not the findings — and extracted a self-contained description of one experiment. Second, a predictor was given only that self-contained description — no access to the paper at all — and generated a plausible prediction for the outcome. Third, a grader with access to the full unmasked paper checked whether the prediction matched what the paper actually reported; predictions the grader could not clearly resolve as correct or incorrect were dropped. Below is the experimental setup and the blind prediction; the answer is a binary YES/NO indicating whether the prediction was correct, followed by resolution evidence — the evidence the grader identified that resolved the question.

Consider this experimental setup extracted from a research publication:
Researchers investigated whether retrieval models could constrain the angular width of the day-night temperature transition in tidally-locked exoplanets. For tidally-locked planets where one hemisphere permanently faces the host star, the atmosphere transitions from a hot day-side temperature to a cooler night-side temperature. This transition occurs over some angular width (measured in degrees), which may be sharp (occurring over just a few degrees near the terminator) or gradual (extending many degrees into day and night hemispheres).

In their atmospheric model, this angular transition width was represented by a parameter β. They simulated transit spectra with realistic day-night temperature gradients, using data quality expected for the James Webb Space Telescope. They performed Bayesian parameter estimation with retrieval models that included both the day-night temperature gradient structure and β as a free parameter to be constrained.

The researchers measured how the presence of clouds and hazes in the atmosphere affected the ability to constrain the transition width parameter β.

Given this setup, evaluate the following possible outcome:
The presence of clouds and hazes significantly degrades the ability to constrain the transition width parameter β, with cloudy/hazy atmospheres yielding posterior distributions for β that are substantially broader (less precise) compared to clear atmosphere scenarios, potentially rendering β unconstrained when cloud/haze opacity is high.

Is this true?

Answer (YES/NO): NO